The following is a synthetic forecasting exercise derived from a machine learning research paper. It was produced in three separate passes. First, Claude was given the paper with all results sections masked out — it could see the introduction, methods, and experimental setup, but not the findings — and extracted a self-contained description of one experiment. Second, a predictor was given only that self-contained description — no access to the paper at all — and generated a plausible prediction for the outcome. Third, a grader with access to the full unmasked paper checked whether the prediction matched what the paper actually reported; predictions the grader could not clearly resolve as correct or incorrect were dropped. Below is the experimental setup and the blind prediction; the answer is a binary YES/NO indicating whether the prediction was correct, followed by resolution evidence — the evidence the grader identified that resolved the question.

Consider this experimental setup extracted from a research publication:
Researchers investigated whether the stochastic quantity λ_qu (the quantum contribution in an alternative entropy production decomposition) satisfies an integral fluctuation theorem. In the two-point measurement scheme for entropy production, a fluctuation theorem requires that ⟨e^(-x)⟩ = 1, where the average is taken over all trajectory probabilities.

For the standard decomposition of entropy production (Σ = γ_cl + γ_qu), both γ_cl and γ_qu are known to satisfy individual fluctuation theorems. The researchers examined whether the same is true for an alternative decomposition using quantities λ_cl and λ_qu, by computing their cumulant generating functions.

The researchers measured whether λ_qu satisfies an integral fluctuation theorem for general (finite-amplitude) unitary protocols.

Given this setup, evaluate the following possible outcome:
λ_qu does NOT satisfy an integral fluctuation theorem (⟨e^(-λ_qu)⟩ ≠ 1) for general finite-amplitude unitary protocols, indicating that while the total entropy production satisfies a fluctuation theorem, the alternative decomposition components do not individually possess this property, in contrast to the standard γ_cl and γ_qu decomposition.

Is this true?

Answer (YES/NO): YES